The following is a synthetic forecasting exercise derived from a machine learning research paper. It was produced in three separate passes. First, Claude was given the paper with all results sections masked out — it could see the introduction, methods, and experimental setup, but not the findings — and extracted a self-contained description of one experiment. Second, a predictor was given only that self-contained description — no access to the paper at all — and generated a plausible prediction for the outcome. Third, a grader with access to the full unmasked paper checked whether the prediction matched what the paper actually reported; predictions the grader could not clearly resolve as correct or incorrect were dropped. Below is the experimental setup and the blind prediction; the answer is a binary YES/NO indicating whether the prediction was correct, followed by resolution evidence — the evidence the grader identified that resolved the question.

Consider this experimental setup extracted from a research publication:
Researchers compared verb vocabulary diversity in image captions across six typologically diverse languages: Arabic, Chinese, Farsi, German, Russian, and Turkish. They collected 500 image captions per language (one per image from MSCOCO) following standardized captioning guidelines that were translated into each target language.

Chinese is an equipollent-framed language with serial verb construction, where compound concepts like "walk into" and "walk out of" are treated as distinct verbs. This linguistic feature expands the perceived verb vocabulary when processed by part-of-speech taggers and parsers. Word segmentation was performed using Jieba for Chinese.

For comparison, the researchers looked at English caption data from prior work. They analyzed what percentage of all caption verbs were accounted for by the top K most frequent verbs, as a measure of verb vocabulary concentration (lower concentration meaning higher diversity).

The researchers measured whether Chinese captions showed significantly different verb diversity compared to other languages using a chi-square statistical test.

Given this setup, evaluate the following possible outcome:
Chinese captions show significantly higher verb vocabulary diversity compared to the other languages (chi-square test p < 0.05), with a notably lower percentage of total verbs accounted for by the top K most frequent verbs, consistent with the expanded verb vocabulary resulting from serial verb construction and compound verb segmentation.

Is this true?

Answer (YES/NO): YES